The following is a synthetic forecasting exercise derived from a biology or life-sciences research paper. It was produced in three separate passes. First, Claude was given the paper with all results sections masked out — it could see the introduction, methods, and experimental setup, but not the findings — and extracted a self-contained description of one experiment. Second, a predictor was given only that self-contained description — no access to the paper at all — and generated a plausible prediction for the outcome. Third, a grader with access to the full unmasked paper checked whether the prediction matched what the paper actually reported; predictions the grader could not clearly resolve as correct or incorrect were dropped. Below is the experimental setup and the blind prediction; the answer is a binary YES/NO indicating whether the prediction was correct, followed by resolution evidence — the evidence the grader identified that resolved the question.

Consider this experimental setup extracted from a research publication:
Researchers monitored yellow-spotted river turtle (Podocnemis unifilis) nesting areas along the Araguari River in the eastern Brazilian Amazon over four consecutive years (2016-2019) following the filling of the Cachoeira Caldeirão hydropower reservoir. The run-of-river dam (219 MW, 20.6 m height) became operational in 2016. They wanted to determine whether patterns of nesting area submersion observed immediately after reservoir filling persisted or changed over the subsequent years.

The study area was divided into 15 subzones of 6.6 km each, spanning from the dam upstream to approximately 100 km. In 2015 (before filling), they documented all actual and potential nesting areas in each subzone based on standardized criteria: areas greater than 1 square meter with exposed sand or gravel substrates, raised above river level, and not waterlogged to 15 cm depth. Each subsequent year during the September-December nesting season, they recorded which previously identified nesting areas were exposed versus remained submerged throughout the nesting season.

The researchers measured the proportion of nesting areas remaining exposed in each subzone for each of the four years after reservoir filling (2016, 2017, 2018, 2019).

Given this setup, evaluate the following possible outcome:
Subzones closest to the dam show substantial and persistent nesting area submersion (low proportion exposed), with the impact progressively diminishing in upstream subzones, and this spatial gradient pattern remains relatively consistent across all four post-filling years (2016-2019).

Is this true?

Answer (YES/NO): YES